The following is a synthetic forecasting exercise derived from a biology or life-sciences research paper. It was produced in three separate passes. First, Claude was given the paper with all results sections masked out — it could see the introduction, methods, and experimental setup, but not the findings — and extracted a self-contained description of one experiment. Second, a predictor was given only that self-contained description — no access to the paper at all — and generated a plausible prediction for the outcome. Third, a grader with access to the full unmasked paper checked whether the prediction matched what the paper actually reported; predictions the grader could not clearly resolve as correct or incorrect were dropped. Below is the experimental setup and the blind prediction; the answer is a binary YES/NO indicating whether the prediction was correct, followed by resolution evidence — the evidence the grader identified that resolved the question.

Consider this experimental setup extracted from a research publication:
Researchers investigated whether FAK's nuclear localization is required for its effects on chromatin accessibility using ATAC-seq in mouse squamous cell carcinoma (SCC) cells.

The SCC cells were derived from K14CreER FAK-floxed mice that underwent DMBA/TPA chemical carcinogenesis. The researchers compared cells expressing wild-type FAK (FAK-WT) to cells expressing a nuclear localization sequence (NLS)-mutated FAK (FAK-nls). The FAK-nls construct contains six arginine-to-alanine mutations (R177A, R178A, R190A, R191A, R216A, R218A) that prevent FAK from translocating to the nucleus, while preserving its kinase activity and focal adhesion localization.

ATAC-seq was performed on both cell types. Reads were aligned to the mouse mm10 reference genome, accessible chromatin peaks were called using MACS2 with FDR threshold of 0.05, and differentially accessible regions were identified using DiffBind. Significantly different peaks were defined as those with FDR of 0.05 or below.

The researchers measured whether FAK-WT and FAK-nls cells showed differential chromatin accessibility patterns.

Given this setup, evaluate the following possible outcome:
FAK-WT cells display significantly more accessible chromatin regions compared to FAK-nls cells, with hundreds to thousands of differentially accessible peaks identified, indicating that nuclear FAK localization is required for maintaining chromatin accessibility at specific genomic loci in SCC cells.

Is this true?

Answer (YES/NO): YES